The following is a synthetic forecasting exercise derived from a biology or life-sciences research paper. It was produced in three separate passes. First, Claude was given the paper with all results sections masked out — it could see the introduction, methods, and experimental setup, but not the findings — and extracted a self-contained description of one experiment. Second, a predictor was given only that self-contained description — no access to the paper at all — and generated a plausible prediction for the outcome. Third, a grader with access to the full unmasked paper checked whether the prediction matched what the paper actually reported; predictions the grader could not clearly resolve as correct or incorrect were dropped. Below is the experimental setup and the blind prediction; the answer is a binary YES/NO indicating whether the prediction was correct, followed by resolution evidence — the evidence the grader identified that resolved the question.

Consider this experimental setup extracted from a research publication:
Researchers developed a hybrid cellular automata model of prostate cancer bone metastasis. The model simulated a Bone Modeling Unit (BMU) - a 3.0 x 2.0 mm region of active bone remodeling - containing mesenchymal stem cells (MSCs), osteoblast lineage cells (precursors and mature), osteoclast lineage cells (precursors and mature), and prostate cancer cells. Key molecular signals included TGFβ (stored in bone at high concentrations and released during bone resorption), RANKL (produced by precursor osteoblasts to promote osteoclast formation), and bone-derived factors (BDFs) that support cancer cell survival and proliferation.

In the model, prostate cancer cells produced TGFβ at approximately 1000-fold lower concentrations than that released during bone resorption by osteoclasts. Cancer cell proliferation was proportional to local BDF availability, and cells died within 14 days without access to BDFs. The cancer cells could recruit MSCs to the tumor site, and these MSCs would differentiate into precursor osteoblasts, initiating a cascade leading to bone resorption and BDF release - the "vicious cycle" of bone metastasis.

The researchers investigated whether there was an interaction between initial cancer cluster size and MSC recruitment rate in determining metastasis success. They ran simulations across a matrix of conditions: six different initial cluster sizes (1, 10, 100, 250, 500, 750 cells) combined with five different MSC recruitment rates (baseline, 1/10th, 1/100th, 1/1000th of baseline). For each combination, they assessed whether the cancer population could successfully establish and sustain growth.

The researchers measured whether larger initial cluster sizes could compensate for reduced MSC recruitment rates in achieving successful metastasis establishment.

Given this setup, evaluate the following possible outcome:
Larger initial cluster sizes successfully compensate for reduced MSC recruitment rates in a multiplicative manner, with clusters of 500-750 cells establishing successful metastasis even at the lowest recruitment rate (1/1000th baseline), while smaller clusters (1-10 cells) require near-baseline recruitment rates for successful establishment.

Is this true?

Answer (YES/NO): NO